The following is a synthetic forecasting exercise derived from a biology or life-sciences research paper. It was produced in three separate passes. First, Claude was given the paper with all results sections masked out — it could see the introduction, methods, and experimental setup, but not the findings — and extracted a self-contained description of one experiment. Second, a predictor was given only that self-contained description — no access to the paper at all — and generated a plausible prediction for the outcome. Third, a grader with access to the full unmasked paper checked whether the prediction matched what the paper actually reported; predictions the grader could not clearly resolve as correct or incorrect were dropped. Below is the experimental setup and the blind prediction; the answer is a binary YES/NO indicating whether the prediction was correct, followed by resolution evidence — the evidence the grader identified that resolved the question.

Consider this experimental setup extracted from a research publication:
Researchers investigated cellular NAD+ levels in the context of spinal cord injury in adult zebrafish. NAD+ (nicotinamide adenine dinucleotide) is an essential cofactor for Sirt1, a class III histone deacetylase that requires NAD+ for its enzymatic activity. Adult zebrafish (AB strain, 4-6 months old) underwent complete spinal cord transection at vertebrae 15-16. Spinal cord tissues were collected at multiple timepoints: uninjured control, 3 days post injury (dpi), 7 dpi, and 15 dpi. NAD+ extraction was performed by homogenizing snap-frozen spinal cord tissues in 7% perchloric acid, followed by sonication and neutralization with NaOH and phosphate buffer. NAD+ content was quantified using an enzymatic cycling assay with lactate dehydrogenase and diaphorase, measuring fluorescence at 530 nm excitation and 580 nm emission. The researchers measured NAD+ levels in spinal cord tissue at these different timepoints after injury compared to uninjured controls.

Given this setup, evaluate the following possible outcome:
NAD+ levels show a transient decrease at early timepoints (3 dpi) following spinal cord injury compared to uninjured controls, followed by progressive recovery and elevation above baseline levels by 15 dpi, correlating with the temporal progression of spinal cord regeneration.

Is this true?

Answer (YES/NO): NO